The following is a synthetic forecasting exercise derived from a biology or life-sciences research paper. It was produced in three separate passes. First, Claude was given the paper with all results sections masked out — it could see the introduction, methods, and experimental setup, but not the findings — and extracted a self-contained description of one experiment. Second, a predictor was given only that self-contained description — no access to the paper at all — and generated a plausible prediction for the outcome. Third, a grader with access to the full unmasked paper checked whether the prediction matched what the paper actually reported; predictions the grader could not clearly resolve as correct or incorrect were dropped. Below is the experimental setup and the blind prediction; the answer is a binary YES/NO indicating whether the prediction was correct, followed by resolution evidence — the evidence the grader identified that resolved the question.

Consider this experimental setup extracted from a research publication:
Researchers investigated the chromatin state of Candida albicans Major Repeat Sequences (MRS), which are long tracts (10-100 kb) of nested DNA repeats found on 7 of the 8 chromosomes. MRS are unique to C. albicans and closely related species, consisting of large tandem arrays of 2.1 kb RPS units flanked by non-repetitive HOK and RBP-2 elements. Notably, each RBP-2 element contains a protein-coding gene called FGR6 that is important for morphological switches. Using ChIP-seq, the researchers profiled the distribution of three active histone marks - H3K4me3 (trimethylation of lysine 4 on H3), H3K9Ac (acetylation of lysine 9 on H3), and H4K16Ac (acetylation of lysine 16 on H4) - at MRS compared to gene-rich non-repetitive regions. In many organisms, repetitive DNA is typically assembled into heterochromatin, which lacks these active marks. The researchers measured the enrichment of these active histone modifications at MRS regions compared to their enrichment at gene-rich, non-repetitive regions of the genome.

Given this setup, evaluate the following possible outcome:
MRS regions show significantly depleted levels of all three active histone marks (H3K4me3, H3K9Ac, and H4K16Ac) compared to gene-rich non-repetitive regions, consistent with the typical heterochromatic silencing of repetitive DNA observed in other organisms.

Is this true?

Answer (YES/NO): NO